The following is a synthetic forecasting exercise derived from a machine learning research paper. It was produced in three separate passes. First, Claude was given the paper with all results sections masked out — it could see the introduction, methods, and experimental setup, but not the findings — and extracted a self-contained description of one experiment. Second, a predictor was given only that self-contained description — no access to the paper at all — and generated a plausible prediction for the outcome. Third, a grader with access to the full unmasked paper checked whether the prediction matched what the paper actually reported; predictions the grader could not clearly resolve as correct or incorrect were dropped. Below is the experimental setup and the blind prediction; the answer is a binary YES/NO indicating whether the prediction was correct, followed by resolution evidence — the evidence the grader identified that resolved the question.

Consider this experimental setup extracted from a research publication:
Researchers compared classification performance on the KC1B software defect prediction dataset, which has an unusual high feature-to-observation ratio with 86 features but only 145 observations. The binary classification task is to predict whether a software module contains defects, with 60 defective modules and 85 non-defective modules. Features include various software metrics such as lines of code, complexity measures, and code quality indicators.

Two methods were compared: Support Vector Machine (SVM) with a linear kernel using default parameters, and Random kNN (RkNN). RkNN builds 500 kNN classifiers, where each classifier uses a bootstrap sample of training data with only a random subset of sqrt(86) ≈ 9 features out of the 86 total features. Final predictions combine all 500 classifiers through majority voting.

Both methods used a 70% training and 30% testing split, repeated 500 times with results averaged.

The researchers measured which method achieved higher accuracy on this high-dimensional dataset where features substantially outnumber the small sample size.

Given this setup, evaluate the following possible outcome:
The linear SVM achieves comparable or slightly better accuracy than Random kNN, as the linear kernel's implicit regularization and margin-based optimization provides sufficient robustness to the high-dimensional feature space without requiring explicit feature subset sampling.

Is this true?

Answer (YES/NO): NO